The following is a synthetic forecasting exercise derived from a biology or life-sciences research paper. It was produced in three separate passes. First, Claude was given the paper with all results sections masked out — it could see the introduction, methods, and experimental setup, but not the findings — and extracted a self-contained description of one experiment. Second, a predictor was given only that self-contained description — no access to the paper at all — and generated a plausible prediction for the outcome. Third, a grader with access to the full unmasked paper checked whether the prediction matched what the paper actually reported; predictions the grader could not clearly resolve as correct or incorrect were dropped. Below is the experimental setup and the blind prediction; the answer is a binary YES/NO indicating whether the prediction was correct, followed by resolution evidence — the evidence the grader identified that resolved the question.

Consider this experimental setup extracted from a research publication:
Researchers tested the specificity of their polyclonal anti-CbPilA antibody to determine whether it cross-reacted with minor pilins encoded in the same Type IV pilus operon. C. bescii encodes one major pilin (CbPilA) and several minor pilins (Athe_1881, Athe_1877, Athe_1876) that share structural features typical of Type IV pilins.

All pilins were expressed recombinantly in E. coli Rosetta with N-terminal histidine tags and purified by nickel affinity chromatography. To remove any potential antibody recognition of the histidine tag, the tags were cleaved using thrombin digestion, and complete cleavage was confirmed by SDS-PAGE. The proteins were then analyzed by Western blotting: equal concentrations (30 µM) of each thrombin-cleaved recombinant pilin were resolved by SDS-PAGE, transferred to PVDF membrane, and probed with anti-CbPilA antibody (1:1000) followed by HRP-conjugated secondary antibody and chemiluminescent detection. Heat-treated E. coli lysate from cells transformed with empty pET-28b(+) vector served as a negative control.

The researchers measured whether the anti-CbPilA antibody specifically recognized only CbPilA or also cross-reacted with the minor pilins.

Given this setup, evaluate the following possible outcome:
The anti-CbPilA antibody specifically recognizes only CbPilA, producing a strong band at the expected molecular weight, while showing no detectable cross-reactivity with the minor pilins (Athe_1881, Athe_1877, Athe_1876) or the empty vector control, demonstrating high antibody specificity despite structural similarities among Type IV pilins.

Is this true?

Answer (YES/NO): NO